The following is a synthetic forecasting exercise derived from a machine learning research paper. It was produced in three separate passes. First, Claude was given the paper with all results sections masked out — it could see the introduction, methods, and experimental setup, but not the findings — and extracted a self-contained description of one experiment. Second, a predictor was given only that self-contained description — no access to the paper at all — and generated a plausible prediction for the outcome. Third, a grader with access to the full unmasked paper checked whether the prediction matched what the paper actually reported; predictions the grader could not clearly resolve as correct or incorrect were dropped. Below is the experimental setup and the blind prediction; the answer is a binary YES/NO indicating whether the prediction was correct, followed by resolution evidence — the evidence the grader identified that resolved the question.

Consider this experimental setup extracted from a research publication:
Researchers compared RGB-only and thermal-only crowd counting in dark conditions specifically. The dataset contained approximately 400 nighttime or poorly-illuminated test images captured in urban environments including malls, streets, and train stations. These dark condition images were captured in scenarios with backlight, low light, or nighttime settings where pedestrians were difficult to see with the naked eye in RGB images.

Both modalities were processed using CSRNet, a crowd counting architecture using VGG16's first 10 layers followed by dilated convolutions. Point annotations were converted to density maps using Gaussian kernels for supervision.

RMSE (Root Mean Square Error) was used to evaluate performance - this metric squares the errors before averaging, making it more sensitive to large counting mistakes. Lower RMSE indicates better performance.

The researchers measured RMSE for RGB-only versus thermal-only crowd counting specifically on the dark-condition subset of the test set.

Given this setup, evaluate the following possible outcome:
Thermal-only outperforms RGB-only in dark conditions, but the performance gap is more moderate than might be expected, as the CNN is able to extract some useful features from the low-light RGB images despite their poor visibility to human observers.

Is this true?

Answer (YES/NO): NO